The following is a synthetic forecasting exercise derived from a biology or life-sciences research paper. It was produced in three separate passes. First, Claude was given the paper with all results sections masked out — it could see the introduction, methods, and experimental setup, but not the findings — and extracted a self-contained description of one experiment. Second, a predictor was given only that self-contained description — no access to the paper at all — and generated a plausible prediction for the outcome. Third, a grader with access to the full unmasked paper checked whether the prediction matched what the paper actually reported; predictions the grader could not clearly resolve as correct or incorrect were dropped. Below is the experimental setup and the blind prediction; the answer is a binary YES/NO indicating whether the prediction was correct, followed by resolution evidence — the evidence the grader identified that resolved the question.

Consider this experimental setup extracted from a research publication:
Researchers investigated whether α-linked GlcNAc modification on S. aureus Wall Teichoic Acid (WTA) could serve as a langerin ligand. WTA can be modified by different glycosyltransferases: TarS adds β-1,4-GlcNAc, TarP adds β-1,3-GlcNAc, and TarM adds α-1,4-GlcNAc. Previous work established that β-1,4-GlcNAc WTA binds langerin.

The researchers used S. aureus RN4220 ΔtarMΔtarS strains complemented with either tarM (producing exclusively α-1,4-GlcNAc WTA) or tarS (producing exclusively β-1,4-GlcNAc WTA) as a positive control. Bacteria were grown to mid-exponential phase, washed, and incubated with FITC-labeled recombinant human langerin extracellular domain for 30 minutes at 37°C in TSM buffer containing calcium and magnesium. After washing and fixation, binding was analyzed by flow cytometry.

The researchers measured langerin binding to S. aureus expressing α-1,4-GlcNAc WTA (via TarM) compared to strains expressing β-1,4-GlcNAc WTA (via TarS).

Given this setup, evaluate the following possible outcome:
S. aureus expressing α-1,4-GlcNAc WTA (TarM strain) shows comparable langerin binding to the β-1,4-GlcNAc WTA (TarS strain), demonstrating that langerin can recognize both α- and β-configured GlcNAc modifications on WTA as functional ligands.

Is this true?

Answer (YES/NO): NO